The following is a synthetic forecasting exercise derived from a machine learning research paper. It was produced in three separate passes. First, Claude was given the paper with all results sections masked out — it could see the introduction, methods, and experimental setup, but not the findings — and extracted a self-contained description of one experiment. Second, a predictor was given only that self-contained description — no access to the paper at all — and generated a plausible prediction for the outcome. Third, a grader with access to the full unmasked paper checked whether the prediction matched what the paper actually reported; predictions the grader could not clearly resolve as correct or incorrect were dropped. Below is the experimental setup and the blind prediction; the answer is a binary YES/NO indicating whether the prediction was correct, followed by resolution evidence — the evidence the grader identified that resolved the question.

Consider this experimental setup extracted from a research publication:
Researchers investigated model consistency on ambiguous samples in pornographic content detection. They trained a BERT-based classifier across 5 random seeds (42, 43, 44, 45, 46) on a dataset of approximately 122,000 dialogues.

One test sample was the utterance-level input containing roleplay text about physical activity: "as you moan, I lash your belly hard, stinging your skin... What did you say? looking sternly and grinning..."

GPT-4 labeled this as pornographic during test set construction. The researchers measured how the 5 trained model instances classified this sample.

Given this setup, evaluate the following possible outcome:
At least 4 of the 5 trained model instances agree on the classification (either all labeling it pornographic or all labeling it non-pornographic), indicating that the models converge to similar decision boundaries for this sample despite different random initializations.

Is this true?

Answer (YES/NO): YES